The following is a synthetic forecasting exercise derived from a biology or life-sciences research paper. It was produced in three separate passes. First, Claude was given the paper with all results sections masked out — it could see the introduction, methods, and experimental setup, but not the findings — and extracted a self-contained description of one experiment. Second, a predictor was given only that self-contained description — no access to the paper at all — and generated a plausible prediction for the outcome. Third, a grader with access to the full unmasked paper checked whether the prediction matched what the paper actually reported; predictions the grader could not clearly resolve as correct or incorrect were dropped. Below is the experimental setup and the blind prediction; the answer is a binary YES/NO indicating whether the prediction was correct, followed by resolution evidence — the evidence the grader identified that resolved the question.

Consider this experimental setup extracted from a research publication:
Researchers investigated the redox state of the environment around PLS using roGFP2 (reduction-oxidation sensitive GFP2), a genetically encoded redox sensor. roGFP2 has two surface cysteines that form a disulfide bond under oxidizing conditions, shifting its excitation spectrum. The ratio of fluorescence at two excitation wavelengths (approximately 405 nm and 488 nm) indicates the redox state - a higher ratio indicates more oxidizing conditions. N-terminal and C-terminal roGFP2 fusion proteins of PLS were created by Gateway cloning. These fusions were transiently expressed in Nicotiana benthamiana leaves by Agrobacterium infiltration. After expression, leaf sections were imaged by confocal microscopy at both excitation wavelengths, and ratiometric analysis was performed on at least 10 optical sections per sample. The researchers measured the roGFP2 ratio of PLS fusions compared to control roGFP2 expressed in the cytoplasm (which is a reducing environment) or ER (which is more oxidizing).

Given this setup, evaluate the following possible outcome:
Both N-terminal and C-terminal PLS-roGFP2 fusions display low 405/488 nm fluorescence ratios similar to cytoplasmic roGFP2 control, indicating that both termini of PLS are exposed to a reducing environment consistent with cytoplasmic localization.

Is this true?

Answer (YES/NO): NO